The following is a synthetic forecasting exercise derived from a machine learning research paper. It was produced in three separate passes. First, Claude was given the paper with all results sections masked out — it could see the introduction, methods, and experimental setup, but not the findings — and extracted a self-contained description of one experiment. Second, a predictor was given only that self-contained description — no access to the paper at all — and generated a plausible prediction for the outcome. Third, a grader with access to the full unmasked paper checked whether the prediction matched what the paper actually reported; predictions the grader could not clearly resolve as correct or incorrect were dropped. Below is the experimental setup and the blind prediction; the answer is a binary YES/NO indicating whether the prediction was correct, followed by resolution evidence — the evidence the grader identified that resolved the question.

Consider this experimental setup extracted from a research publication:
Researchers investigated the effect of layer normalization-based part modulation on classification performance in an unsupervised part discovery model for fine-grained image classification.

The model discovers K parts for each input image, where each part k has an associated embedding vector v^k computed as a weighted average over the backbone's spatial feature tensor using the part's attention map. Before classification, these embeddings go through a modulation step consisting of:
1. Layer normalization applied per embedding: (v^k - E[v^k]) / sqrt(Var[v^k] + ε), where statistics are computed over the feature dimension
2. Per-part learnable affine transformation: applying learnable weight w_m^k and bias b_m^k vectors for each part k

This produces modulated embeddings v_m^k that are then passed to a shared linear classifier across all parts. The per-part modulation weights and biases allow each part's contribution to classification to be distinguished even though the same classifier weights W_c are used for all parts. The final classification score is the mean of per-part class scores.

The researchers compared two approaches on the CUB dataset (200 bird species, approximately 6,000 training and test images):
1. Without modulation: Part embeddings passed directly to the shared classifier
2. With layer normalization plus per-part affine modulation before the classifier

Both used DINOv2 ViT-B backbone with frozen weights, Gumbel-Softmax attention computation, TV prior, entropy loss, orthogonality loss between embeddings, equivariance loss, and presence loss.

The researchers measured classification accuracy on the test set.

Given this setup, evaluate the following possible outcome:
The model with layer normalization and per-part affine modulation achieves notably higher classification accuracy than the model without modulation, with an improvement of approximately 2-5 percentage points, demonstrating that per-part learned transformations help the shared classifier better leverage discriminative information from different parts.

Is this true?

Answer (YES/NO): NO